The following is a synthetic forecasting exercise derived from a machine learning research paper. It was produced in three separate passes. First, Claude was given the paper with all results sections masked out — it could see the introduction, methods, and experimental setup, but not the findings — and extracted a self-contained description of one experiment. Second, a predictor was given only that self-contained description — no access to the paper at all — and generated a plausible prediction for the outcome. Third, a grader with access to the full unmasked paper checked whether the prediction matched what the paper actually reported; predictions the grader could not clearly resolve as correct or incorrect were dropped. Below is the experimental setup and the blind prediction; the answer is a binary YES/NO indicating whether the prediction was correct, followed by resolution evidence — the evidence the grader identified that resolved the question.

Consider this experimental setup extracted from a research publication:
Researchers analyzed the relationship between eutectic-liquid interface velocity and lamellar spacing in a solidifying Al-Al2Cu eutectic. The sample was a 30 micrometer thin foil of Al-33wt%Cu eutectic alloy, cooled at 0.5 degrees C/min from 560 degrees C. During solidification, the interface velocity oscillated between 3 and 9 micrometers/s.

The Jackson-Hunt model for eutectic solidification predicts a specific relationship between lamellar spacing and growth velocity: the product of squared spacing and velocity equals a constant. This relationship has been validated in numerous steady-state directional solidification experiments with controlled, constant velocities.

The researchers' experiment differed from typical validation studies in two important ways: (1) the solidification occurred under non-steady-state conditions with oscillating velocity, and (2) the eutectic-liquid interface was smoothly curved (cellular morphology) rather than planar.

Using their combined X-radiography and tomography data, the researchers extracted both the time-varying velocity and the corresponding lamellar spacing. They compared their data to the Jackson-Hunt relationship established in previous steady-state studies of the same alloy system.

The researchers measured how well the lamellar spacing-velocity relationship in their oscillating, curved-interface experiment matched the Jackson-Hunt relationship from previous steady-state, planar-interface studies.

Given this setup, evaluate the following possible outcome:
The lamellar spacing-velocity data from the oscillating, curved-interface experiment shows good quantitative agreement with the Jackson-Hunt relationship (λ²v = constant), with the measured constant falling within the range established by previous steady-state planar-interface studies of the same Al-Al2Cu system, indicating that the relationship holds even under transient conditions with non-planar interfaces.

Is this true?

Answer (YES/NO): YES